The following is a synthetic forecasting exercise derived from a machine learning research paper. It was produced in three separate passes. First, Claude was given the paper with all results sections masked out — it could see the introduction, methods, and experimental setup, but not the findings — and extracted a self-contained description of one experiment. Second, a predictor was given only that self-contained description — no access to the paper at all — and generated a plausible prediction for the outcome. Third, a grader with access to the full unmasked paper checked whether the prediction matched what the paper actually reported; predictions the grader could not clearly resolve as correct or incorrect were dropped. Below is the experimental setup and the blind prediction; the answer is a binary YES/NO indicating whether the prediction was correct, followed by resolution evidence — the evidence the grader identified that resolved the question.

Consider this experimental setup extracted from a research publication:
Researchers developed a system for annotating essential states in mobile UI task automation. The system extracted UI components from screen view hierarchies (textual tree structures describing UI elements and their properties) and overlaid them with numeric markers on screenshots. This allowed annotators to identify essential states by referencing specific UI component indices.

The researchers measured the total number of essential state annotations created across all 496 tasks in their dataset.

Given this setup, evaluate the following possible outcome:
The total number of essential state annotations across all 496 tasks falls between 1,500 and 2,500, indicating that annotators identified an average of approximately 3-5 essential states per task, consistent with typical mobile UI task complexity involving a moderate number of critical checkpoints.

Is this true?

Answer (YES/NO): NO